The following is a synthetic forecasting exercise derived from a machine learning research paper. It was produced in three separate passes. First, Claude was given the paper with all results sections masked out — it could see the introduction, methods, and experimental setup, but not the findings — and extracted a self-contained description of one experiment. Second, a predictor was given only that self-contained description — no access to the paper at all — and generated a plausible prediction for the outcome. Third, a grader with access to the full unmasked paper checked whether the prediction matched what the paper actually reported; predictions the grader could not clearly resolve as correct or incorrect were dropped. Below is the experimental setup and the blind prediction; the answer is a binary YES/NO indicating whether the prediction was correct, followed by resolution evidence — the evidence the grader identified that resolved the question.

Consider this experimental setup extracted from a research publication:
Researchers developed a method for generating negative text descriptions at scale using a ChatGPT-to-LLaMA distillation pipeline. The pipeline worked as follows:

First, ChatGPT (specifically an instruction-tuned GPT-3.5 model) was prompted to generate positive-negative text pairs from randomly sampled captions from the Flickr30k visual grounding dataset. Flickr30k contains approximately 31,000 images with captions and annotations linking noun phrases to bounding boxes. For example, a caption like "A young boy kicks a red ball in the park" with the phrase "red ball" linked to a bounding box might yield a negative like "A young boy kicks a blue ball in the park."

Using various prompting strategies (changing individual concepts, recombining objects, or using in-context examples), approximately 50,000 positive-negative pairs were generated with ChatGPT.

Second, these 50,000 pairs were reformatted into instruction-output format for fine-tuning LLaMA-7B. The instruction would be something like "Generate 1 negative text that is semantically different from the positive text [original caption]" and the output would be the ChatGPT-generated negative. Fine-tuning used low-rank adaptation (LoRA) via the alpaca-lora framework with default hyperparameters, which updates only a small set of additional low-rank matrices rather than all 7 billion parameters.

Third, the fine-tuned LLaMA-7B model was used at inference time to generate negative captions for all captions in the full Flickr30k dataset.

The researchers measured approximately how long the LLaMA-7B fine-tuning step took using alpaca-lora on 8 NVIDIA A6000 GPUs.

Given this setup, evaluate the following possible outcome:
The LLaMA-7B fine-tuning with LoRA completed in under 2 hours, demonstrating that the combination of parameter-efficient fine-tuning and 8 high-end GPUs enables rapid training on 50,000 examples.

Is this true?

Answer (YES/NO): NO